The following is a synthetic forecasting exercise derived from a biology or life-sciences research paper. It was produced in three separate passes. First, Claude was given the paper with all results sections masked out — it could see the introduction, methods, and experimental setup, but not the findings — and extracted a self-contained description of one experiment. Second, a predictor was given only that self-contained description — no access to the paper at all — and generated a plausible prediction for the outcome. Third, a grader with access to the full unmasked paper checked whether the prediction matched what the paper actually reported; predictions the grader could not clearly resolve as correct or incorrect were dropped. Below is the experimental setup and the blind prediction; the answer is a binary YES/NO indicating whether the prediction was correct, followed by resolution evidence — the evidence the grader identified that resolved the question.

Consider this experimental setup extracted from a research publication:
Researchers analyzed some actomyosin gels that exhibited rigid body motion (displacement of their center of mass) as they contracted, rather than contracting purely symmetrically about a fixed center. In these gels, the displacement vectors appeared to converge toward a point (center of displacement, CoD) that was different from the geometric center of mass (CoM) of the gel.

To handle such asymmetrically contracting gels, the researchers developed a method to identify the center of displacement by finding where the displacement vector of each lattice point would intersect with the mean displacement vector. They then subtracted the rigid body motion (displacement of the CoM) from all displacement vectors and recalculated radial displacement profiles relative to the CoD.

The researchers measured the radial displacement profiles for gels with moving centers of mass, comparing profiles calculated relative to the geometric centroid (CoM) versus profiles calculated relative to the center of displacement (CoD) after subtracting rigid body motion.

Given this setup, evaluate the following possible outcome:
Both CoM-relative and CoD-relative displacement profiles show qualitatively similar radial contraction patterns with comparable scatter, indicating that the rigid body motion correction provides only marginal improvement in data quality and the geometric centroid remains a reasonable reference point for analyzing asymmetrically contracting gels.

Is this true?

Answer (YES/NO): NO